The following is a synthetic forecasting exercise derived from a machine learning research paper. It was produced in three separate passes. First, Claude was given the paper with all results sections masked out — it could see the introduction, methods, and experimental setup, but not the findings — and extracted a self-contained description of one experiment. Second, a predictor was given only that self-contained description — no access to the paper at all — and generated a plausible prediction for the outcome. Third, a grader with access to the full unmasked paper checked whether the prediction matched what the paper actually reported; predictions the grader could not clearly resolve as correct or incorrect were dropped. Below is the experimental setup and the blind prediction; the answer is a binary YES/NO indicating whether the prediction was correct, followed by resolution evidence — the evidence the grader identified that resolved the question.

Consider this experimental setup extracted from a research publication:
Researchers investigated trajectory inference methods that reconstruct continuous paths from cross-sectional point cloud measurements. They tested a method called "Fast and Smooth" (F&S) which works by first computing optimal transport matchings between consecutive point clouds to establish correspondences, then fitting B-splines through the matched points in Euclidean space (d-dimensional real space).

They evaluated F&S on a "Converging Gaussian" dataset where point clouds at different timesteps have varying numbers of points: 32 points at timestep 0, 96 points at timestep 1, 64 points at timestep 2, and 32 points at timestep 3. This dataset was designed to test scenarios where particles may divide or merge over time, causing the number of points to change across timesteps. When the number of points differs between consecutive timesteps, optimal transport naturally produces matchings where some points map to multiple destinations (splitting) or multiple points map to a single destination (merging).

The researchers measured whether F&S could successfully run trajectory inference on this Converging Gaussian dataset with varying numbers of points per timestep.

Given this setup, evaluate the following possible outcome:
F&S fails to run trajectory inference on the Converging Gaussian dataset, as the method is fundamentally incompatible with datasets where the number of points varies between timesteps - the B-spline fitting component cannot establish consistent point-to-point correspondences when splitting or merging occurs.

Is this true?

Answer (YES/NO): YES